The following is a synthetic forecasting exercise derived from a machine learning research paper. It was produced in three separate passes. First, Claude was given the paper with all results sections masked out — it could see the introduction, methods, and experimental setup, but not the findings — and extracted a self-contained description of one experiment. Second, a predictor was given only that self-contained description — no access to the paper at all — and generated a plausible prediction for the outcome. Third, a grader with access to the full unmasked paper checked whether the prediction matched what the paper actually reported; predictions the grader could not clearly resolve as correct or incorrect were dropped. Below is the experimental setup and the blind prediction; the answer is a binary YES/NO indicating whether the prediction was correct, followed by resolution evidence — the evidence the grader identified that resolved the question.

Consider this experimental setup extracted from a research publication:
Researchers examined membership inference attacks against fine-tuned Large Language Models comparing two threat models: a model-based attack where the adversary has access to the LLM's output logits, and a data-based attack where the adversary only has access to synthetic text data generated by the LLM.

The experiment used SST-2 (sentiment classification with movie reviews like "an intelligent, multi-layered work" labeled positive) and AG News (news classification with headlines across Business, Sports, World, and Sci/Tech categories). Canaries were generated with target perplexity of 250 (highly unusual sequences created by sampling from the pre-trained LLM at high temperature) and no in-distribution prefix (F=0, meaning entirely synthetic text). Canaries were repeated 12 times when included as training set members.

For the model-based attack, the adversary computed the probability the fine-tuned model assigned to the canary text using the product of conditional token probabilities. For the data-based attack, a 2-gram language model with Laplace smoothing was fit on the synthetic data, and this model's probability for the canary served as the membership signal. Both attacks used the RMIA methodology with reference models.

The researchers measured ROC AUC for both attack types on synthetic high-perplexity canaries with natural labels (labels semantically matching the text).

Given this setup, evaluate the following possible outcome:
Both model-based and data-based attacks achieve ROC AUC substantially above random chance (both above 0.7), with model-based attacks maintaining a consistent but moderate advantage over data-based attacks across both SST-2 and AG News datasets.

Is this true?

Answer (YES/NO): NO